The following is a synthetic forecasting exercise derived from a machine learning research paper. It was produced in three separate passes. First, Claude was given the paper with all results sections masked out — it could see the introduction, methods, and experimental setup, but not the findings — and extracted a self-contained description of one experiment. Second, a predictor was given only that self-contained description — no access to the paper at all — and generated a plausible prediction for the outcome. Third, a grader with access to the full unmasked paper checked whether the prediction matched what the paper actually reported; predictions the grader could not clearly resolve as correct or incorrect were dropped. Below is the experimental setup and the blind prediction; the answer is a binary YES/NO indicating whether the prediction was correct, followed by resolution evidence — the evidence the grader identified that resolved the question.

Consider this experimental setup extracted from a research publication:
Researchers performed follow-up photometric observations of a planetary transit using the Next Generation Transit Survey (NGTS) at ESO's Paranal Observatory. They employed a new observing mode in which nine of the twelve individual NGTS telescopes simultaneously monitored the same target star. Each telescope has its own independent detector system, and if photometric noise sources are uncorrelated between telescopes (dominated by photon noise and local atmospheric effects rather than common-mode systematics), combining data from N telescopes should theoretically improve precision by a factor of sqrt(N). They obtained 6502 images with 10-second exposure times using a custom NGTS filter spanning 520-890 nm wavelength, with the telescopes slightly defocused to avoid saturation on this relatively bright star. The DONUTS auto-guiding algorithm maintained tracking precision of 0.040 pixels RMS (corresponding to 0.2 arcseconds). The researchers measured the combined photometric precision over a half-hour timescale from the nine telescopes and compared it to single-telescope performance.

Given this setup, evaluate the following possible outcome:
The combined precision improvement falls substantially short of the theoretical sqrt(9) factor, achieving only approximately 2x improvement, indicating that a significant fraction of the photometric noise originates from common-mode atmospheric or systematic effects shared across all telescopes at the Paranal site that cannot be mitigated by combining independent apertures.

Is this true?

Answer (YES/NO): NO